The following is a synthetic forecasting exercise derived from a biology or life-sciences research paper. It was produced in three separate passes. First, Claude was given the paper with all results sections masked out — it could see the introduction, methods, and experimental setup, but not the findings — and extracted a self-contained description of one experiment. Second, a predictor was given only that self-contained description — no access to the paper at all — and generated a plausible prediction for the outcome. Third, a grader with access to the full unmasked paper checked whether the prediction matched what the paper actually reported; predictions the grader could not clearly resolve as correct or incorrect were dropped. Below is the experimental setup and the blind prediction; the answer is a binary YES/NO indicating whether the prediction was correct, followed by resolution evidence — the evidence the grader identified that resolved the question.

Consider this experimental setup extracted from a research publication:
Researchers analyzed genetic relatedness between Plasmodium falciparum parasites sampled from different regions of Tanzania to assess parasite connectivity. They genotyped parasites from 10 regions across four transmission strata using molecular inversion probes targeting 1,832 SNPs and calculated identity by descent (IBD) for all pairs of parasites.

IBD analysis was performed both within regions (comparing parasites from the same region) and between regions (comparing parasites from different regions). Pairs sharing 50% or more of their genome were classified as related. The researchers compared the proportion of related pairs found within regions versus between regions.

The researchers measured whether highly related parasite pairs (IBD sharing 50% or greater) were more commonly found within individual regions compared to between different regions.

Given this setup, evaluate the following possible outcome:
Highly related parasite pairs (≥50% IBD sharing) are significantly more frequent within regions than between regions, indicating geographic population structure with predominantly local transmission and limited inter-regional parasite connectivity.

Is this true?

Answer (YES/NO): NO